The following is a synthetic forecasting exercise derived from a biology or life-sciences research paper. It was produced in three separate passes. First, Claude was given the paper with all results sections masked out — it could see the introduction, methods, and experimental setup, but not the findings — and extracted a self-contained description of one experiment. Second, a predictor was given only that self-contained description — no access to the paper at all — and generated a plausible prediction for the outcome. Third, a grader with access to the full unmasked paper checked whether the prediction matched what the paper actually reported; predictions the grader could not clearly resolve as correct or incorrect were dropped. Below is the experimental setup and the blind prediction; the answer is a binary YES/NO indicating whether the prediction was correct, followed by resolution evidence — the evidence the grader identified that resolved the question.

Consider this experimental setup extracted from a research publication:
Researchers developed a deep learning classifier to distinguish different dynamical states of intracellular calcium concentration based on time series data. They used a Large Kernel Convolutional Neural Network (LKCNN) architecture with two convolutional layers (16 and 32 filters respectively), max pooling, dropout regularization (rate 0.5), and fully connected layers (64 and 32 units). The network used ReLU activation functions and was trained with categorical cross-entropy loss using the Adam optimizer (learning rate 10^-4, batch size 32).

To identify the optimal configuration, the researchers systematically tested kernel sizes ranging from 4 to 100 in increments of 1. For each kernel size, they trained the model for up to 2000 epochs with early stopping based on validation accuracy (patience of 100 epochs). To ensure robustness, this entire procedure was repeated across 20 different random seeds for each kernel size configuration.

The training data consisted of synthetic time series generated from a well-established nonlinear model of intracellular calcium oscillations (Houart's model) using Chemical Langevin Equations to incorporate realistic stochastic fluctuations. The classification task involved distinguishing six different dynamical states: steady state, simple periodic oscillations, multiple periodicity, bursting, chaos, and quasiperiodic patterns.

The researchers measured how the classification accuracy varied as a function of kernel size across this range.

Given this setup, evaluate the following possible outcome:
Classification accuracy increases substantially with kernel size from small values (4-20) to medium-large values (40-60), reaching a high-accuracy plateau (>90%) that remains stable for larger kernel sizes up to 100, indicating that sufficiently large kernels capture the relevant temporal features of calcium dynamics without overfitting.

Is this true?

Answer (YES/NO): NO